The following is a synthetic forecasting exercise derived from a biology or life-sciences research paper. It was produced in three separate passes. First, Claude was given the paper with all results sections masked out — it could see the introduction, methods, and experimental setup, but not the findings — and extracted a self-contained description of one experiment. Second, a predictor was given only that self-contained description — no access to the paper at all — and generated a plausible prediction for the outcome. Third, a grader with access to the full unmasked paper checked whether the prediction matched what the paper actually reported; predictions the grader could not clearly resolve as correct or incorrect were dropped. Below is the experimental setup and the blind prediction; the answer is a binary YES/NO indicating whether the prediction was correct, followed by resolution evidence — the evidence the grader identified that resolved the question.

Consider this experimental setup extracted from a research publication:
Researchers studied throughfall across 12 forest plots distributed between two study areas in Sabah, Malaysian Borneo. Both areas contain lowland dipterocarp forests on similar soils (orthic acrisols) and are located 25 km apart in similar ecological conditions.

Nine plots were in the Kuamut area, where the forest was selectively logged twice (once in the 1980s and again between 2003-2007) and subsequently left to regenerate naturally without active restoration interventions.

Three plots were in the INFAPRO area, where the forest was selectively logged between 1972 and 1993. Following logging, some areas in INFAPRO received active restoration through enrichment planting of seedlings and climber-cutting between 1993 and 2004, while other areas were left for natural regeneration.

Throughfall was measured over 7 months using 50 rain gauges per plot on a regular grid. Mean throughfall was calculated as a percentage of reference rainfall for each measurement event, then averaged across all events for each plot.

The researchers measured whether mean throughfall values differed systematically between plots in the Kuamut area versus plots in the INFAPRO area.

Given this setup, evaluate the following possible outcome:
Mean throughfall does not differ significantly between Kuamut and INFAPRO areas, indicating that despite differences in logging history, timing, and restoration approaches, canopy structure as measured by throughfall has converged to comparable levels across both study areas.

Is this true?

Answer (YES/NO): NO